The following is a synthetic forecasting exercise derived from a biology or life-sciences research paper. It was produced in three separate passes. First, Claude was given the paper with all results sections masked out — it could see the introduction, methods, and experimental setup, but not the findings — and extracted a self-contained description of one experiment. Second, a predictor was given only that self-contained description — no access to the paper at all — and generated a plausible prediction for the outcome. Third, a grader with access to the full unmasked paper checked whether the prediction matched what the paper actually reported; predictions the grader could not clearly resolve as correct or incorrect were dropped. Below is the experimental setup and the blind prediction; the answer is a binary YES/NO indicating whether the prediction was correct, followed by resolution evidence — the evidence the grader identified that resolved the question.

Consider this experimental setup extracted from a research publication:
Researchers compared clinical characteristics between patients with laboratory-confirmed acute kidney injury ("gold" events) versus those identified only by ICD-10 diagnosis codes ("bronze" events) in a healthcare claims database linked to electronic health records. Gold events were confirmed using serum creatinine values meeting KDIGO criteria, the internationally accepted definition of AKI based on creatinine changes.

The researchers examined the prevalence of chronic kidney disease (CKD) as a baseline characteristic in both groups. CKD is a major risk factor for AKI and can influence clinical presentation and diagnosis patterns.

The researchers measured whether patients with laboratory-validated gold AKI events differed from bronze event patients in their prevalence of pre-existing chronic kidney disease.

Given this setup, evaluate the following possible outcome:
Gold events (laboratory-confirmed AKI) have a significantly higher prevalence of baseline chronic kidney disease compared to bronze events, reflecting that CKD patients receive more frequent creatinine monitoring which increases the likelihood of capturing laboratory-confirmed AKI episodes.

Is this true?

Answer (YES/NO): YES